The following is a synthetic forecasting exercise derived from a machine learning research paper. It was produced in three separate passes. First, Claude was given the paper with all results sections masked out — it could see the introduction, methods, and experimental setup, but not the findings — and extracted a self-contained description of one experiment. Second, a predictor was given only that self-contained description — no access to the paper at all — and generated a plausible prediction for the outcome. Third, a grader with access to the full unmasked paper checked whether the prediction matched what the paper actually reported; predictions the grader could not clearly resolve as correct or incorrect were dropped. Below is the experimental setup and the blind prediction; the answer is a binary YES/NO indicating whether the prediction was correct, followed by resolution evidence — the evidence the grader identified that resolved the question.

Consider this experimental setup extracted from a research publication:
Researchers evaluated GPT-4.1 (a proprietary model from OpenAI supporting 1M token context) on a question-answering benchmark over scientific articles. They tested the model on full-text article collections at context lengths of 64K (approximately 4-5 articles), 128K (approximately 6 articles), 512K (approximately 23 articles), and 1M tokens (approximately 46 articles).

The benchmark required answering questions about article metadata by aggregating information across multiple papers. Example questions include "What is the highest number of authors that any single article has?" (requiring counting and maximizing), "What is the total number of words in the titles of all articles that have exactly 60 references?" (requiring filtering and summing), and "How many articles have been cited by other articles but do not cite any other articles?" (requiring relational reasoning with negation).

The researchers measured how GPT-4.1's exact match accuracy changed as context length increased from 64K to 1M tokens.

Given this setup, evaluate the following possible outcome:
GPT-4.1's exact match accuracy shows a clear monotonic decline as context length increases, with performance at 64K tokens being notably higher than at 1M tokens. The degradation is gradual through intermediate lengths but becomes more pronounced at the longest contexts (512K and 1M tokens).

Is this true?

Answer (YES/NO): NO